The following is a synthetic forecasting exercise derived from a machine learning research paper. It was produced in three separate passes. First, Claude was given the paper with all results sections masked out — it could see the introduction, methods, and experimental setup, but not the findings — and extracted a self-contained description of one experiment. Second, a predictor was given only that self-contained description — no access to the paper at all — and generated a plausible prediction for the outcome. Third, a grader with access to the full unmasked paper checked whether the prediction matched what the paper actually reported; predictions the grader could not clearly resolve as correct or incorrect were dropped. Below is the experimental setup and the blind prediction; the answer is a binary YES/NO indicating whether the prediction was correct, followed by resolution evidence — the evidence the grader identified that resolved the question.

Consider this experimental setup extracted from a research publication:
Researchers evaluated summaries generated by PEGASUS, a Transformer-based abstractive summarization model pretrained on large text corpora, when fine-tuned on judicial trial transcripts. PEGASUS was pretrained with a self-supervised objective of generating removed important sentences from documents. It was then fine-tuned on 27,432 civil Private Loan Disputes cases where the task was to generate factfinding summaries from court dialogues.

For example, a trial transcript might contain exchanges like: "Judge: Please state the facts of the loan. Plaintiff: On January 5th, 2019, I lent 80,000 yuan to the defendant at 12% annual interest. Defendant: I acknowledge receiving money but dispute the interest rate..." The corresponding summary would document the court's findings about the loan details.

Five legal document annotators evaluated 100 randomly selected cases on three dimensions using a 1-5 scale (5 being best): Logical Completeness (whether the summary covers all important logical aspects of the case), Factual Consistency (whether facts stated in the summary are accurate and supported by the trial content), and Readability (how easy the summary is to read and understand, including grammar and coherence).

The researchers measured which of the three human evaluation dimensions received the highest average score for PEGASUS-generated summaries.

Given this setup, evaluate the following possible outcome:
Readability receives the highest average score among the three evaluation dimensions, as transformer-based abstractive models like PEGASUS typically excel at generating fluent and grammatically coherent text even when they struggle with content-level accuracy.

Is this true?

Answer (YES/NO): YES